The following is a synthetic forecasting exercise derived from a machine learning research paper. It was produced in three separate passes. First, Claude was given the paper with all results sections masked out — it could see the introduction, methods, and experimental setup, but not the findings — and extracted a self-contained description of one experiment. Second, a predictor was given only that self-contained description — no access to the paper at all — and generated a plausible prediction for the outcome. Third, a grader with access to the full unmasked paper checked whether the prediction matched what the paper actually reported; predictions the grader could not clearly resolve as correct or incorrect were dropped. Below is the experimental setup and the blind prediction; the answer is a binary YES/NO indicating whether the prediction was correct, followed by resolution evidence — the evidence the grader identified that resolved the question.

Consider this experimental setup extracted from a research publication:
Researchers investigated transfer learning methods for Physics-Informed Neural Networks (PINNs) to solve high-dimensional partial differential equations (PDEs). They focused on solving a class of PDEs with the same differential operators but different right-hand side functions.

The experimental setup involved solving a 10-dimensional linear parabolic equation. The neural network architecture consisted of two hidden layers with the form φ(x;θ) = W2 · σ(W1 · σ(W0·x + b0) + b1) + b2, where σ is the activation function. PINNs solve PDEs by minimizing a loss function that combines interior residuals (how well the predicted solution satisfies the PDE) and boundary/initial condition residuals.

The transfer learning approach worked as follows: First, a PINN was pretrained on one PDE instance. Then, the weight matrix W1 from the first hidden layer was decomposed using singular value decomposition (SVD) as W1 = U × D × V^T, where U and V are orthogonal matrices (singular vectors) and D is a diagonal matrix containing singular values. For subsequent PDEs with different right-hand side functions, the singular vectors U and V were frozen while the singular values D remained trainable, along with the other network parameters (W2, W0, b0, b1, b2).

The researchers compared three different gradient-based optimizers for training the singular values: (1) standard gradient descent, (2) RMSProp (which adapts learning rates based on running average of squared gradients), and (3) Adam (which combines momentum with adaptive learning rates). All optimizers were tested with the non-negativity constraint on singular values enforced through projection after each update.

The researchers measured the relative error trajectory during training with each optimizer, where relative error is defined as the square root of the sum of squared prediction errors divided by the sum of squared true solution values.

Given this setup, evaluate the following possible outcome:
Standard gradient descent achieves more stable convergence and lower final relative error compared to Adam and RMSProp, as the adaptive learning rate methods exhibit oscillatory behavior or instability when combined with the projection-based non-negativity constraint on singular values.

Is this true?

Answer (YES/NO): NO